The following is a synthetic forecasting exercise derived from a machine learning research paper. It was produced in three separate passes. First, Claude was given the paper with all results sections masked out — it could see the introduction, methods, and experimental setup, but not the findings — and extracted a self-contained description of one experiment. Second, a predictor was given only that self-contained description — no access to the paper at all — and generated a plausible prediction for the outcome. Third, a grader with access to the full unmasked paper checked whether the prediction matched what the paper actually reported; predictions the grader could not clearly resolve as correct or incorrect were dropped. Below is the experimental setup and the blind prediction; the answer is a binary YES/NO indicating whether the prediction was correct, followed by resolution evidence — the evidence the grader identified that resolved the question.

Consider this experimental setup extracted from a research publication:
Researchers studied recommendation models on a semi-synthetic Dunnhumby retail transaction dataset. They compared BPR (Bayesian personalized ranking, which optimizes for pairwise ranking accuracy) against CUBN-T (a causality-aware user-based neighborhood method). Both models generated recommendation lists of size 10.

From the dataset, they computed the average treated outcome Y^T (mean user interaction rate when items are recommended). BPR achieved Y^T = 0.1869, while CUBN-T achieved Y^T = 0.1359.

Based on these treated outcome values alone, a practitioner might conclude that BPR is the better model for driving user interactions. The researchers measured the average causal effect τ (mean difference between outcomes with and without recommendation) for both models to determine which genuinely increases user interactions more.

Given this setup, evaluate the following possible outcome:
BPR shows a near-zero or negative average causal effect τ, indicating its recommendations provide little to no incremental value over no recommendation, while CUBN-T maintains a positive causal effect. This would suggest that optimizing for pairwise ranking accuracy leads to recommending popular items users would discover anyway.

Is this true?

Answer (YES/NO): NO